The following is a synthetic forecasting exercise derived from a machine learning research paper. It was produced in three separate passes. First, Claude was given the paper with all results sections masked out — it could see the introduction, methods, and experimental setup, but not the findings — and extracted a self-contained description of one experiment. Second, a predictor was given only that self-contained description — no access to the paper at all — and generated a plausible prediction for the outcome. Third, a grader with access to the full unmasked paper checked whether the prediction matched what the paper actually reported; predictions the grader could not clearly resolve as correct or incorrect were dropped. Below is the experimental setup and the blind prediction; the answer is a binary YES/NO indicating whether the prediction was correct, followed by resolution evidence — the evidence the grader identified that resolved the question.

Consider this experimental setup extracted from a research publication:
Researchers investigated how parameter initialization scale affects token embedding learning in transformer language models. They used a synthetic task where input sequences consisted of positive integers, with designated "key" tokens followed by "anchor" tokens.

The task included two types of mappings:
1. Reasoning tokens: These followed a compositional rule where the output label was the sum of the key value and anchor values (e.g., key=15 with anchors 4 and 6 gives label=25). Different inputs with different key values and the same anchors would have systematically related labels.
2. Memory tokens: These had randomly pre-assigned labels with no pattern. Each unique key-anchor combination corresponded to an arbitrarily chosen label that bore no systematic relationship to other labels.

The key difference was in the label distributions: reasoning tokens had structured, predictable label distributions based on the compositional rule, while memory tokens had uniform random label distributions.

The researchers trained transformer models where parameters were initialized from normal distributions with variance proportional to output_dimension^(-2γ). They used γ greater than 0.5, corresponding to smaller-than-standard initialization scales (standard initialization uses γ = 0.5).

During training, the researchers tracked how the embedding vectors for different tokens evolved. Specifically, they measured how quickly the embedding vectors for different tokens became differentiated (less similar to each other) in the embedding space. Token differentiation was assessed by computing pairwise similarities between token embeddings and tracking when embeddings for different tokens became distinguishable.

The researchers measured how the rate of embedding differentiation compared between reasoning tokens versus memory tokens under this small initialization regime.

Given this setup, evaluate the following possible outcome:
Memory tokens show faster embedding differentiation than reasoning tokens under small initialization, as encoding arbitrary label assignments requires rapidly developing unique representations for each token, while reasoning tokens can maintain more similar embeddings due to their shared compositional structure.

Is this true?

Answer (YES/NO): NO